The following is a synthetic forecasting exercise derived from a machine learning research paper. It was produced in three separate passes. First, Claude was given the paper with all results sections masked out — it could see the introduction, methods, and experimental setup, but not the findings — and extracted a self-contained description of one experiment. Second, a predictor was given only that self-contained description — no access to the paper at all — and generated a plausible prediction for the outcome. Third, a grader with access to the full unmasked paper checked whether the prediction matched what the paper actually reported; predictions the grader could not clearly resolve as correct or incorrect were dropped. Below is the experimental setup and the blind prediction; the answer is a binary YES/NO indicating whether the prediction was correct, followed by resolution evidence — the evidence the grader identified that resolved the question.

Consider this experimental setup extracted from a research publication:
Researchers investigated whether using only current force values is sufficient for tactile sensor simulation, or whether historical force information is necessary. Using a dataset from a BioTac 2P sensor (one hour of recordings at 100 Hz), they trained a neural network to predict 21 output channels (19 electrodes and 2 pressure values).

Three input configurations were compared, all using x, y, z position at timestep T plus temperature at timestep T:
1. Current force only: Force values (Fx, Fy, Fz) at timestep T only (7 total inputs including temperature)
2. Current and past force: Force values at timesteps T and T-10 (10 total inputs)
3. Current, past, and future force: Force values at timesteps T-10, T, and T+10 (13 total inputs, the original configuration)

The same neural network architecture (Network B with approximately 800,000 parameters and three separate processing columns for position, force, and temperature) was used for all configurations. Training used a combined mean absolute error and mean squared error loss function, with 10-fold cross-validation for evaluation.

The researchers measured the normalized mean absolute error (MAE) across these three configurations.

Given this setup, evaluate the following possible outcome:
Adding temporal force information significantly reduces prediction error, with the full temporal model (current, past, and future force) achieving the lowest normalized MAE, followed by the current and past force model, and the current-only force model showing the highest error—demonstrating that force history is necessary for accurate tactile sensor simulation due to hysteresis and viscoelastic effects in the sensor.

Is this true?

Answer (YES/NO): NO